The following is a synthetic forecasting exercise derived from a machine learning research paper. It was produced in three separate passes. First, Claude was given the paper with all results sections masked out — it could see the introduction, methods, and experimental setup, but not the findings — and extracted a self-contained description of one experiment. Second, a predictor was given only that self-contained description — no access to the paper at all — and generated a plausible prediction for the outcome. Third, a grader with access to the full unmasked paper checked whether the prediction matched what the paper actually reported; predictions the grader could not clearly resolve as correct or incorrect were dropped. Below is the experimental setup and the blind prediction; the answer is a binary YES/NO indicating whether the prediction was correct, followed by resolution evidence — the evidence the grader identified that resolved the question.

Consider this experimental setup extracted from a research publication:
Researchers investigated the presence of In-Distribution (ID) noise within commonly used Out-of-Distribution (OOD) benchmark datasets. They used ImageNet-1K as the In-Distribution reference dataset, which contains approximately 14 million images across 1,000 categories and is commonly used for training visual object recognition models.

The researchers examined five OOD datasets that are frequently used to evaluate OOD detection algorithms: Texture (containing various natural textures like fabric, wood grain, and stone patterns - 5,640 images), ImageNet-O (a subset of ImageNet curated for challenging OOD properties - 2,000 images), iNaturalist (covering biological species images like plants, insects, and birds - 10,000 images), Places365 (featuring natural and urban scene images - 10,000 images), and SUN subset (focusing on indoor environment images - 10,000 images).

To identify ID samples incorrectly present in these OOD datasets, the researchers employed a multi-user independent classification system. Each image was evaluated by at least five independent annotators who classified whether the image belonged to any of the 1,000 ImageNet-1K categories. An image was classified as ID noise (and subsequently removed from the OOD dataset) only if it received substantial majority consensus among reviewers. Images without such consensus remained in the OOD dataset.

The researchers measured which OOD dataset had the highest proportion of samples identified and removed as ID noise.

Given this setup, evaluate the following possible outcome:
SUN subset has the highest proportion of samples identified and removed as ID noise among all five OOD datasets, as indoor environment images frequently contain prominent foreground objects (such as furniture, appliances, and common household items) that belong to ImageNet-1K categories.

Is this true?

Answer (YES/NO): NO